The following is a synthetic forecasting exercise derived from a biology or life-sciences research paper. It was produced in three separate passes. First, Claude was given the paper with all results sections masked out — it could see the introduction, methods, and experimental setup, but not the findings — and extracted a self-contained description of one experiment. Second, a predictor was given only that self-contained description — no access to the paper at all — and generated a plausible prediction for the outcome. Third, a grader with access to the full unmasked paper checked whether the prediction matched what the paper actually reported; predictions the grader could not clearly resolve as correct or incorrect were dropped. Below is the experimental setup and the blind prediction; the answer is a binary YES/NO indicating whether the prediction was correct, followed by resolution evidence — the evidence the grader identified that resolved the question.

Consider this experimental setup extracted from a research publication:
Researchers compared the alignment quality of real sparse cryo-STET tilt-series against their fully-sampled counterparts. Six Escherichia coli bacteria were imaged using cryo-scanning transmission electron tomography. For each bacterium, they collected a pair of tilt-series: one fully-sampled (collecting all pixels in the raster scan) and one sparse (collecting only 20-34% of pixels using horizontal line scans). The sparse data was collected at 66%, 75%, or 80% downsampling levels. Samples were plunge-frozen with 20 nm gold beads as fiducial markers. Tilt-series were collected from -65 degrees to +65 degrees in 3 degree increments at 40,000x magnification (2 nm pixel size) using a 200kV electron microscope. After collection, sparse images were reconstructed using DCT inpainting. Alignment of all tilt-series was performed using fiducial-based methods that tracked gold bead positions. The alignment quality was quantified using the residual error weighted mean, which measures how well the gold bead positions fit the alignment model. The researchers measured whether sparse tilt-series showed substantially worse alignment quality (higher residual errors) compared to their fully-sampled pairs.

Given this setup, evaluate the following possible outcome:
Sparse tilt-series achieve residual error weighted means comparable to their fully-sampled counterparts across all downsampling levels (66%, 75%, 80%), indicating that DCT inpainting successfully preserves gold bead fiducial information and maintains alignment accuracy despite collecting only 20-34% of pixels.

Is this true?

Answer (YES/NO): YES